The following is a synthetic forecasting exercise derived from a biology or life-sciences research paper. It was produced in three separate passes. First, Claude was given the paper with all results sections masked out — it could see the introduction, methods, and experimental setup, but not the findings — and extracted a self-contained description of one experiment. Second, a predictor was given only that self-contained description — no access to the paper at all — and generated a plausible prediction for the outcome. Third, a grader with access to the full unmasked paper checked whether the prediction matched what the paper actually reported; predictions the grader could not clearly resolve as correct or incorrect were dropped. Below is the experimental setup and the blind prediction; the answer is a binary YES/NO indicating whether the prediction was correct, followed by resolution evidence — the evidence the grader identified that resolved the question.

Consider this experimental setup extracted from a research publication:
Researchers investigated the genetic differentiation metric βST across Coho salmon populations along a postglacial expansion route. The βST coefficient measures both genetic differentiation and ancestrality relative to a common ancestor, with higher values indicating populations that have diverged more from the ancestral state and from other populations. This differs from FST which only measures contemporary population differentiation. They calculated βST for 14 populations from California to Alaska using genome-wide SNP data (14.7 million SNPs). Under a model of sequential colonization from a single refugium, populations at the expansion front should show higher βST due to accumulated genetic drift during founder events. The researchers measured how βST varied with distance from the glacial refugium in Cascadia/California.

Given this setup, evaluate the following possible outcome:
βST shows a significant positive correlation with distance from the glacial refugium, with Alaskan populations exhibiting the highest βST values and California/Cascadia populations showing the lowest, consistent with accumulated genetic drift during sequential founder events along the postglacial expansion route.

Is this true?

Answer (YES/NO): YES